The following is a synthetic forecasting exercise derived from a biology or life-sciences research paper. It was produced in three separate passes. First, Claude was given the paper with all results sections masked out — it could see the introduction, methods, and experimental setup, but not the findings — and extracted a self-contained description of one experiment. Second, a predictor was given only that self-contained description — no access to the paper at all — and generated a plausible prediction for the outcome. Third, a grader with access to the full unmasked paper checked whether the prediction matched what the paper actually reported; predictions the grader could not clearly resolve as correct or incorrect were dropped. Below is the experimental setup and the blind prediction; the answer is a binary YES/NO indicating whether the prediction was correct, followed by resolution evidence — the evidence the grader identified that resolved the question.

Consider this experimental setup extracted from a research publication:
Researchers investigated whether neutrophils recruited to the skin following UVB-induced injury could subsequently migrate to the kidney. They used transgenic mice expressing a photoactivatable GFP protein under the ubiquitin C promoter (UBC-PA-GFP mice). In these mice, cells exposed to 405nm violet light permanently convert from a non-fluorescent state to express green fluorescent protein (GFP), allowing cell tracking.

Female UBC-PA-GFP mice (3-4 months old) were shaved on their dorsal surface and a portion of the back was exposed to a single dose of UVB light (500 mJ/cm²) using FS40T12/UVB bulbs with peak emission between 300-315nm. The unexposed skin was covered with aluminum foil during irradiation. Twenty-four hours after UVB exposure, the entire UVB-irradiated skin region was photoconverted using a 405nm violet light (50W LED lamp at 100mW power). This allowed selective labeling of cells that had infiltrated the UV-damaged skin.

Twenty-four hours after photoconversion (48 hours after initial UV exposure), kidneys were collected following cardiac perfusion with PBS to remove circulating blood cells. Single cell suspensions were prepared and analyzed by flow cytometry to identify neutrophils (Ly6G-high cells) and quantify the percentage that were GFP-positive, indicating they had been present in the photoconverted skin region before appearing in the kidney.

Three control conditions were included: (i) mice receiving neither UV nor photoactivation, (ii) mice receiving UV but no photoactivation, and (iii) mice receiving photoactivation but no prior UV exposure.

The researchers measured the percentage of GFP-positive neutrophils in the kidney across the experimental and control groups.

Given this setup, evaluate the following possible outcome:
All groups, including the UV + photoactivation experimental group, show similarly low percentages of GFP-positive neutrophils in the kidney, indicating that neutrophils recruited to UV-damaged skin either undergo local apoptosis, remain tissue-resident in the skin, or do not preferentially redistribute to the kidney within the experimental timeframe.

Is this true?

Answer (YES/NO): NO